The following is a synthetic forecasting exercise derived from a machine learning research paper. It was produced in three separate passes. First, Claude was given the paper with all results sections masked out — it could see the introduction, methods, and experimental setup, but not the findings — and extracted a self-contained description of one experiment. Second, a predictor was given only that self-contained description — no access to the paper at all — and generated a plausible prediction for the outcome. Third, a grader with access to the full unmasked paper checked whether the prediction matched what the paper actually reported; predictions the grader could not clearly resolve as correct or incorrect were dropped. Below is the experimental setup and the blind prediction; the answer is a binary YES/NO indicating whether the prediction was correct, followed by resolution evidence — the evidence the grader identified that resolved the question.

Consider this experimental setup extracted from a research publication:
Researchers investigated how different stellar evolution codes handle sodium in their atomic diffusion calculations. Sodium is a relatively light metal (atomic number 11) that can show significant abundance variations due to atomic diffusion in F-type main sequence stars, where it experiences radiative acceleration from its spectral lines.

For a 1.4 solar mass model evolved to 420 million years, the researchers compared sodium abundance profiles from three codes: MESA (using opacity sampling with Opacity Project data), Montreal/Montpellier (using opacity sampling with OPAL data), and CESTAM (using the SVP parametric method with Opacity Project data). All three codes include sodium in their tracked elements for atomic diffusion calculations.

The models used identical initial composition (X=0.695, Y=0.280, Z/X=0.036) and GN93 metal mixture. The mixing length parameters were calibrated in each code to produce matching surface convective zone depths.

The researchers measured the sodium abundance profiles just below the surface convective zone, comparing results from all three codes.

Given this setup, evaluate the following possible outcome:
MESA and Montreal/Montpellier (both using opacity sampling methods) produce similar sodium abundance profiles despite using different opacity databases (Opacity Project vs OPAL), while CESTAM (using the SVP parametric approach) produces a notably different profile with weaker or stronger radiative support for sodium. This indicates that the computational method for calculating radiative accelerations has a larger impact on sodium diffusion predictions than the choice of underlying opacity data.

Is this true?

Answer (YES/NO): NO